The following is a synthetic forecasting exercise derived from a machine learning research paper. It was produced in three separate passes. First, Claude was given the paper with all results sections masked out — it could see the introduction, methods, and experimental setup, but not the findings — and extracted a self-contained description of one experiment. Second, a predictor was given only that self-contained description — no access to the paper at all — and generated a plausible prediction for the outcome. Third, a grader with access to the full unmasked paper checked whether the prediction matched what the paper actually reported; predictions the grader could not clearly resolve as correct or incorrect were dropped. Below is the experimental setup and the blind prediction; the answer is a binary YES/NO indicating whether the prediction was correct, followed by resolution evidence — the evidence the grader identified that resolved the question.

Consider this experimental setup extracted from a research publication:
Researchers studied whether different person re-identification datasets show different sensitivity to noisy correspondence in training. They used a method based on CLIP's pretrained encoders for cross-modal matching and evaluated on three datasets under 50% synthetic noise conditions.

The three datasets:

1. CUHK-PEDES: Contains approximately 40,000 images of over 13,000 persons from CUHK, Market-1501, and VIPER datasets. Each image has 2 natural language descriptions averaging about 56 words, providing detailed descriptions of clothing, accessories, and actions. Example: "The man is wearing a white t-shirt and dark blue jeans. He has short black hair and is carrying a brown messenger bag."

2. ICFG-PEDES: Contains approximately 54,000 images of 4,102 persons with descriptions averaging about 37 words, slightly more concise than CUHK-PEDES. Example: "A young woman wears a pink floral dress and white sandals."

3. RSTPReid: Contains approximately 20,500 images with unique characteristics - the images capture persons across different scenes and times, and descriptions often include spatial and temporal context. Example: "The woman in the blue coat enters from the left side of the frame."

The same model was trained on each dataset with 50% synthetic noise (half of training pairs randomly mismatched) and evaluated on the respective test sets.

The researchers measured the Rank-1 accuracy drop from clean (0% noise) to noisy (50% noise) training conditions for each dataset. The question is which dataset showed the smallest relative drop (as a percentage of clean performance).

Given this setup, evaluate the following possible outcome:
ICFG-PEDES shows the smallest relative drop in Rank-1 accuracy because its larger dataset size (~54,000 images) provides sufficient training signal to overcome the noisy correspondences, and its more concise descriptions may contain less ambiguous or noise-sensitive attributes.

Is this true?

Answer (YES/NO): NO